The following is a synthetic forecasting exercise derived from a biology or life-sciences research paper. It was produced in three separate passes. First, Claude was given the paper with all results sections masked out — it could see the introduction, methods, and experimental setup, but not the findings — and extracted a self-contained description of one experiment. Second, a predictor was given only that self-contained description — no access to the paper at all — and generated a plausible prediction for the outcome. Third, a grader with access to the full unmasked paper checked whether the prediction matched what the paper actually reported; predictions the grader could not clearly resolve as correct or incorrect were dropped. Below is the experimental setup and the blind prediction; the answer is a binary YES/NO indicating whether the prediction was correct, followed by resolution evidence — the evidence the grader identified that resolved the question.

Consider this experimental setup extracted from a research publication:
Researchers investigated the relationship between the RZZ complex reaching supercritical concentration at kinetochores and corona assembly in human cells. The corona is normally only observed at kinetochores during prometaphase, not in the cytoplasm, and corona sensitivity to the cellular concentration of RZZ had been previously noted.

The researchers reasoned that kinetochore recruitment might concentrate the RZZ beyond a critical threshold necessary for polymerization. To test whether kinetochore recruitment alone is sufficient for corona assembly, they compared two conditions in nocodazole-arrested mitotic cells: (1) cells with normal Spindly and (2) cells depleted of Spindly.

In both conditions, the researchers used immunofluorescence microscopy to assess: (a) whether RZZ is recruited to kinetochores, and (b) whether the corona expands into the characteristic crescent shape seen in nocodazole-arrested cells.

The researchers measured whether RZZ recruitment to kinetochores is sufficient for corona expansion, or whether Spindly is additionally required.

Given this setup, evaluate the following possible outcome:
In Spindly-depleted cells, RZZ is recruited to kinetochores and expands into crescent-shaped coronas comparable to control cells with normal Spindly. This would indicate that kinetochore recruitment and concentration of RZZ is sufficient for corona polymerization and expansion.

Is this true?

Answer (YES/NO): NO